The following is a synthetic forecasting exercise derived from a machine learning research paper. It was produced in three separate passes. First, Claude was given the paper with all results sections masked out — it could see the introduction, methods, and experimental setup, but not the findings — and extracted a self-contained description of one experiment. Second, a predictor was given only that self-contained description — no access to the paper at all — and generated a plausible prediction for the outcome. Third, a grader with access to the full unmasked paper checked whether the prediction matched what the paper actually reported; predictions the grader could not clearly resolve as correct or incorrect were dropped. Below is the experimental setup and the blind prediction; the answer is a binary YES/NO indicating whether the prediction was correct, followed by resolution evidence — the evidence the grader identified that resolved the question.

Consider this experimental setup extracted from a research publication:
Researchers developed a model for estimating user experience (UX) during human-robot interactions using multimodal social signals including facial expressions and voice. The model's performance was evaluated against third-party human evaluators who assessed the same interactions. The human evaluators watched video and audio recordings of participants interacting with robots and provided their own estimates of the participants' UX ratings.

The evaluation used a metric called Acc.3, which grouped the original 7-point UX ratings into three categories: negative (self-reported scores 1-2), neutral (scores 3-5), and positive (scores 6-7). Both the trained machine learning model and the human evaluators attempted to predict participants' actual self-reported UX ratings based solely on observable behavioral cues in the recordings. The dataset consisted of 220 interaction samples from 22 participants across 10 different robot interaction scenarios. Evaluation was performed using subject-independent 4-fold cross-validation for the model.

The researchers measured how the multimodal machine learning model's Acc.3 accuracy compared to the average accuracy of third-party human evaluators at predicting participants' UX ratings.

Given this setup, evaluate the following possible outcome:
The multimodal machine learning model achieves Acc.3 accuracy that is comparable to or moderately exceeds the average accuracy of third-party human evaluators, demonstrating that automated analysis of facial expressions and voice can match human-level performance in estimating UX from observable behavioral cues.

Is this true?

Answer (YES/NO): YES